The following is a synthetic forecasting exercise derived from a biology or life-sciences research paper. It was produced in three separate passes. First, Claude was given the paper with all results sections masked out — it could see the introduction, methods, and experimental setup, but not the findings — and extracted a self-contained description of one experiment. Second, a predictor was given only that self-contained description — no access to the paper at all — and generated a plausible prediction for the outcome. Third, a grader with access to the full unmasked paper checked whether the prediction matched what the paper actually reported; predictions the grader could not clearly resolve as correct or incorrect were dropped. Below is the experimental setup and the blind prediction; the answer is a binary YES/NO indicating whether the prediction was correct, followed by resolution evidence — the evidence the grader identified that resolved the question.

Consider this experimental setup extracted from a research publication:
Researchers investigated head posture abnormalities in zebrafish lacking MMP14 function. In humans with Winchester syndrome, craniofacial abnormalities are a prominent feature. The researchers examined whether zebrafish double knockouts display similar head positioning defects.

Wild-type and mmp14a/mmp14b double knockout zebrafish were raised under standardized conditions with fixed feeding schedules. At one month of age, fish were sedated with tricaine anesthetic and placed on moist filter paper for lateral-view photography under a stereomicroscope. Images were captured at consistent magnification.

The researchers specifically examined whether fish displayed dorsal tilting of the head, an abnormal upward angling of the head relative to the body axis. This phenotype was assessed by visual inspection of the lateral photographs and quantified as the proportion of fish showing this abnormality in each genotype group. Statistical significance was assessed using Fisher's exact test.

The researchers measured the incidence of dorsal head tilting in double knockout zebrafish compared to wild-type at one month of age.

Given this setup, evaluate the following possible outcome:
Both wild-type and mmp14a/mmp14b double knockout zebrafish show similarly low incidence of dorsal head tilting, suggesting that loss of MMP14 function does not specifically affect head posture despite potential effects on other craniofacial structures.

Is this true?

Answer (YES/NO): NO